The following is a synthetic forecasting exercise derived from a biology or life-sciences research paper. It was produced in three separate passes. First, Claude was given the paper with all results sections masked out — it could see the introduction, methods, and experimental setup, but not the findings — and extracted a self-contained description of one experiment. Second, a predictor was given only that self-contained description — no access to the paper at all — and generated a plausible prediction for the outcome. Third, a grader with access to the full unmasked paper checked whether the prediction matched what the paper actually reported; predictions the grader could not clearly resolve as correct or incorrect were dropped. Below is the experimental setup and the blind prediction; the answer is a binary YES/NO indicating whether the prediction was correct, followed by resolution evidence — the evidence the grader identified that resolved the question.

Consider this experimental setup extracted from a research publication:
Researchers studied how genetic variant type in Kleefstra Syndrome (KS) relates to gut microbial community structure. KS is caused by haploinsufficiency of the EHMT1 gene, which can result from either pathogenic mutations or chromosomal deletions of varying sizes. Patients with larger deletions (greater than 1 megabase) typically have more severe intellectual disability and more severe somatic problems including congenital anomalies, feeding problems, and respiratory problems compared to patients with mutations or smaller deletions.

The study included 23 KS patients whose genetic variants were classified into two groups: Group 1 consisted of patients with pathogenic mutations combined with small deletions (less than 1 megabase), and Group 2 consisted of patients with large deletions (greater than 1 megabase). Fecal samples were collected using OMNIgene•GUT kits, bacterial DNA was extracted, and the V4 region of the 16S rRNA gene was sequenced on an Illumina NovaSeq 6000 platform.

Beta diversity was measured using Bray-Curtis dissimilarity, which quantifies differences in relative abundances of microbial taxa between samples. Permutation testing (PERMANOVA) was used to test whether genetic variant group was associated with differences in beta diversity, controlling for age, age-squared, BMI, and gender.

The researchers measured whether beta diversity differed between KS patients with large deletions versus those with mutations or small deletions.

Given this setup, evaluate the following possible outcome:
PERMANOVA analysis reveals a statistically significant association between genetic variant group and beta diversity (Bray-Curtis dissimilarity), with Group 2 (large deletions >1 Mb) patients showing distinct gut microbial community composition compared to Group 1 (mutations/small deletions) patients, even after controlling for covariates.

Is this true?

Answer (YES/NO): NO